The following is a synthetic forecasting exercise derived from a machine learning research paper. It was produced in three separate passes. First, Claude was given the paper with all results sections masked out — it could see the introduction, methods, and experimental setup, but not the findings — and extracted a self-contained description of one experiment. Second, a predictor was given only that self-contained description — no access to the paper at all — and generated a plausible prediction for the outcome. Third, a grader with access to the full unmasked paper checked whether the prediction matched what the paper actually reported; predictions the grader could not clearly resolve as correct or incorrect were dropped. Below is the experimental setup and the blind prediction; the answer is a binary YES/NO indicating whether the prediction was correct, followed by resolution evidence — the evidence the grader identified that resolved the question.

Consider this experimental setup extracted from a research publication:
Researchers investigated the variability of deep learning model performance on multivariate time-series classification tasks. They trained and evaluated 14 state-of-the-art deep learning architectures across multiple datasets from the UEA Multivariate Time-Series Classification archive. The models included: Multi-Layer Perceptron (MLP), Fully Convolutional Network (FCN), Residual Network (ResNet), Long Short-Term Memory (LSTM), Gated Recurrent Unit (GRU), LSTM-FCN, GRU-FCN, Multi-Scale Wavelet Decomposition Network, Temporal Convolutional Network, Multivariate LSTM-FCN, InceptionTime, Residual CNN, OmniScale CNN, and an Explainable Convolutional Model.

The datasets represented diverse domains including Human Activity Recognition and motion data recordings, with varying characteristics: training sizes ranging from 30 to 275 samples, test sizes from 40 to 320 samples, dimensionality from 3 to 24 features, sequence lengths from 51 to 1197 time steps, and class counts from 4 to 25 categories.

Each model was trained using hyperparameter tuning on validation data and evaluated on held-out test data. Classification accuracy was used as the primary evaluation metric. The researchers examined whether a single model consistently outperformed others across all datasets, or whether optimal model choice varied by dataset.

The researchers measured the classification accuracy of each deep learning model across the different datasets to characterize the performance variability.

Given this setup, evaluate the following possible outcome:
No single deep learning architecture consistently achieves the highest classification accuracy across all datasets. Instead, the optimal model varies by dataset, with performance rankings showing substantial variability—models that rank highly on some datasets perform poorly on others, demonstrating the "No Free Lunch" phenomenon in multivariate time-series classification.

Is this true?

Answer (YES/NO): YES